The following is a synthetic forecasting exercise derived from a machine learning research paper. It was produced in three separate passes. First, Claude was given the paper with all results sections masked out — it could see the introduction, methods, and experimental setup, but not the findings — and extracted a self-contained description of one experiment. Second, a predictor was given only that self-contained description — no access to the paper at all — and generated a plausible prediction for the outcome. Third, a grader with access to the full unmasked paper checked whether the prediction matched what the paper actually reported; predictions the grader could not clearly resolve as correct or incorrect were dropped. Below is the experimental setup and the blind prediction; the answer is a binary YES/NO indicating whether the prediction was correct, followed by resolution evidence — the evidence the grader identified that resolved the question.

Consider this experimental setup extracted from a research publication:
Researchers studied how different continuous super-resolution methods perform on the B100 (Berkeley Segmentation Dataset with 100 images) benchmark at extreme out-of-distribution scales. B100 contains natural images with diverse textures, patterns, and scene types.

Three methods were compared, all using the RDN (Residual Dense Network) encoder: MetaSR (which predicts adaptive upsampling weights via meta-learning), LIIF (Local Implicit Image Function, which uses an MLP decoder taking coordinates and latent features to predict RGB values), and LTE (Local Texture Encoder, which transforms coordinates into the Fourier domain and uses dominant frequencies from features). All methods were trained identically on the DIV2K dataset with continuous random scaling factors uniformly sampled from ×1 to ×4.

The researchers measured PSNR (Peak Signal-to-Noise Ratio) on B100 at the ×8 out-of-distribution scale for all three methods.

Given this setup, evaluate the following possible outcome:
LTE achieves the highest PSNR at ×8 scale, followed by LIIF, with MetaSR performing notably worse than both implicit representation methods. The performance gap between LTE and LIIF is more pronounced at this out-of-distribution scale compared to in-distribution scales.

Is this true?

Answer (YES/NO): NO